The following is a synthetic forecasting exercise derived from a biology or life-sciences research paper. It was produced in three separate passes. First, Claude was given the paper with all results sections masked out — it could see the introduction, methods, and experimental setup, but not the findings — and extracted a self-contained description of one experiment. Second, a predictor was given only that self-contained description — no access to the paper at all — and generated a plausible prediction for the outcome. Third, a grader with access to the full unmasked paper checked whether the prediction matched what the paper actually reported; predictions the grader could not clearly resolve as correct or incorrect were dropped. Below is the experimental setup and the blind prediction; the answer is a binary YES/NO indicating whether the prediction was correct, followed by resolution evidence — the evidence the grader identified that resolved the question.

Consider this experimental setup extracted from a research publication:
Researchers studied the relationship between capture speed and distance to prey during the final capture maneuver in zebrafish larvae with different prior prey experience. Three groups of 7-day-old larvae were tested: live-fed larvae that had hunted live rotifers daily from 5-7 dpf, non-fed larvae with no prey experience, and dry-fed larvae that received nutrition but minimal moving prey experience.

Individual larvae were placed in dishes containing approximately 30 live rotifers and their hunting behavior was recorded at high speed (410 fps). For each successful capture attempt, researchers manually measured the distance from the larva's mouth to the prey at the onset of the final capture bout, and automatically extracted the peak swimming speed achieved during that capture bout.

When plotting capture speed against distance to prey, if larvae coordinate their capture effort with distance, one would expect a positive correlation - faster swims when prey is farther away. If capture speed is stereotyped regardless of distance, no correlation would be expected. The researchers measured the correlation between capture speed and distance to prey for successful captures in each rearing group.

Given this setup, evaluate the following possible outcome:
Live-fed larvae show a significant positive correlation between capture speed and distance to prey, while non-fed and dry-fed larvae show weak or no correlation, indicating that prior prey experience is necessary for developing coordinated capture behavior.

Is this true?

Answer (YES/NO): NO